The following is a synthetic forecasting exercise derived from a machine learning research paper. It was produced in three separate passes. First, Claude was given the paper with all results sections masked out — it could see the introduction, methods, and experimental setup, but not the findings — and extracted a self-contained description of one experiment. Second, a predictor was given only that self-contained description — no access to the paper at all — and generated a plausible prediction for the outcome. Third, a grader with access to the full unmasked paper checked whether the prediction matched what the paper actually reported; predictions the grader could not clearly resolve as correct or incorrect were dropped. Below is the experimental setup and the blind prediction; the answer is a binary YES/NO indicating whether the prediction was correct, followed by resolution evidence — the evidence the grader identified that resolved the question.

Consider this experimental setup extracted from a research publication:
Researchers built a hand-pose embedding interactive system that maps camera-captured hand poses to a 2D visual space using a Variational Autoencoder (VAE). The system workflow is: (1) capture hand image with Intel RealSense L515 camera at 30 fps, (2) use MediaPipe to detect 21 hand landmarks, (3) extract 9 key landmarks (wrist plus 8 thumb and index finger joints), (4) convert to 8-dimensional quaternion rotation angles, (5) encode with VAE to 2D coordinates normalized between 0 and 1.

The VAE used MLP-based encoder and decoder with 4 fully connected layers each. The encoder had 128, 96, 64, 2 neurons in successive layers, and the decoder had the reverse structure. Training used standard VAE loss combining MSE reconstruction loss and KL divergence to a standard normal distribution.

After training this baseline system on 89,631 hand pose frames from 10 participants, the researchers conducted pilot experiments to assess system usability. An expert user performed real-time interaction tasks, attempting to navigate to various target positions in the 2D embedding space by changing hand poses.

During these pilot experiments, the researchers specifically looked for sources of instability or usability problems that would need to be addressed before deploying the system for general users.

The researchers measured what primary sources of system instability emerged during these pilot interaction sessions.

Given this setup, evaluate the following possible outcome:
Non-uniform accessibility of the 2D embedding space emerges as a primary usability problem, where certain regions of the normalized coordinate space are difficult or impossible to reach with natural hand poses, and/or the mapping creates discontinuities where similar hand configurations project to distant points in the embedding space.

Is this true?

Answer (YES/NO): NO